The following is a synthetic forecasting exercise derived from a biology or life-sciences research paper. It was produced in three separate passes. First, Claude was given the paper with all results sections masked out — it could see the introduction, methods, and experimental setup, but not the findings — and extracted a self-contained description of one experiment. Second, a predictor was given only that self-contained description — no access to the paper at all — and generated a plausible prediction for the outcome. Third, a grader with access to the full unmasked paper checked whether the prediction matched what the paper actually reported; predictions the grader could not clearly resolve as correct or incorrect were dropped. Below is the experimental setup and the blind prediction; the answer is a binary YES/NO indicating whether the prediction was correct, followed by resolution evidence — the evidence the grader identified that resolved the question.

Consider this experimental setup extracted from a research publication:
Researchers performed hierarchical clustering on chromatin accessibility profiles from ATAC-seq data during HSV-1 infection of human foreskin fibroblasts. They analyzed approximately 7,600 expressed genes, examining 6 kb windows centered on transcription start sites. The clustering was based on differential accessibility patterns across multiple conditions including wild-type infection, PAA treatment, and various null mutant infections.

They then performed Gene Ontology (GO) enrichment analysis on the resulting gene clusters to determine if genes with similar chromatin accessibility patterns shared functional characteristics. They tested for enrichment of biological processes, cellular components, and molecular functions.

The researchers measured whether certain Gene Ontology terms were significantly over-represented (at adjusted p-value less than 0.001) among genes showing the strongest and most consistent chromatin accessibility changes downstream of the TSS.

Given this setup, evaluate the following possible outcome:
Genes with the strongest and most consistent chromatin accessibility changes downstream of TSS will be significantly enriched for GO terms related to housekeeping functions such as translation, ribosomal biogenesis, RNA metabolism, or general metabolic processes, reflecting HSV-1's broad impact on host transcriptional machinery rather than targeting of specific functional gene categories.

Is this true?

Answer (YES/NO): NO